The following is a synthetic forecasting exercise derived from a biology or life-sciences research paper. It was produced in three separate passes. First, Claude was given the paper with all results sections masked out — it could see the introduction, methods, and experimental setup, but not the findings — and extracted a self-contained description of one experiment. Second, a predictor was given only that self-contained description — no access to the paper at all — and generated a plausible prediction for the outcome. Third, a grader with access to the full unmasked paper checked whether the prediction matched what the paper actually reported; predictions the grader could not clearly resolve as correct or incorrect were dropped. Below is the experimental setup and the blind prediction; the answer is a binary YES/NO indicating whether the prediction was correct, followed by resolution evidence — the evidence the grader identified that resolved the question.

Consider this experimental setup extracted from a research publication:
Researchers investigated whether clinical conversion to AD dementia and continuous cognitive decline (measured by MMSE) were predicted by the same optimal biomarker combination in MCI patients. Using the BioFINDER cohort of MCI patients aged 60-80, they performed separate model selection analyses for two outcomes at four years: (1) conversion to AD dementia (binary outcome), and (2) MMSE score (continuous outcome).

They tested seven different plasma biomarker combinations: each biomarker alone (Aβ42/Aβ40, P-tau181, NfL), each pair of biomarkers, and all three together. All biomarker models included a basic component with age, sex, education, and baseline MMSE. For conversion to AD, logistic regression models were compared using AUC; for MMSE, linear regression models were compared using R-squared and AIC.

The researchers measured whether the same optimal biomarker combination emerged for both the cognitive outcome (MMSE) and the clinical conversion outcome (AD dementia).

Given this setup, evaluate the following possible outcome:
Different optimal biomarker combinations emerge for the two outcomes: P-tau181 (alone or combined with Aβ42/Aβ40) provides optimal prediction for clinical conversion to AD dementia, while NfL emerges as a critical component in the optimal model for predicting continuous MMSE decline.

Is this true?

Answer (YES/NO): NO